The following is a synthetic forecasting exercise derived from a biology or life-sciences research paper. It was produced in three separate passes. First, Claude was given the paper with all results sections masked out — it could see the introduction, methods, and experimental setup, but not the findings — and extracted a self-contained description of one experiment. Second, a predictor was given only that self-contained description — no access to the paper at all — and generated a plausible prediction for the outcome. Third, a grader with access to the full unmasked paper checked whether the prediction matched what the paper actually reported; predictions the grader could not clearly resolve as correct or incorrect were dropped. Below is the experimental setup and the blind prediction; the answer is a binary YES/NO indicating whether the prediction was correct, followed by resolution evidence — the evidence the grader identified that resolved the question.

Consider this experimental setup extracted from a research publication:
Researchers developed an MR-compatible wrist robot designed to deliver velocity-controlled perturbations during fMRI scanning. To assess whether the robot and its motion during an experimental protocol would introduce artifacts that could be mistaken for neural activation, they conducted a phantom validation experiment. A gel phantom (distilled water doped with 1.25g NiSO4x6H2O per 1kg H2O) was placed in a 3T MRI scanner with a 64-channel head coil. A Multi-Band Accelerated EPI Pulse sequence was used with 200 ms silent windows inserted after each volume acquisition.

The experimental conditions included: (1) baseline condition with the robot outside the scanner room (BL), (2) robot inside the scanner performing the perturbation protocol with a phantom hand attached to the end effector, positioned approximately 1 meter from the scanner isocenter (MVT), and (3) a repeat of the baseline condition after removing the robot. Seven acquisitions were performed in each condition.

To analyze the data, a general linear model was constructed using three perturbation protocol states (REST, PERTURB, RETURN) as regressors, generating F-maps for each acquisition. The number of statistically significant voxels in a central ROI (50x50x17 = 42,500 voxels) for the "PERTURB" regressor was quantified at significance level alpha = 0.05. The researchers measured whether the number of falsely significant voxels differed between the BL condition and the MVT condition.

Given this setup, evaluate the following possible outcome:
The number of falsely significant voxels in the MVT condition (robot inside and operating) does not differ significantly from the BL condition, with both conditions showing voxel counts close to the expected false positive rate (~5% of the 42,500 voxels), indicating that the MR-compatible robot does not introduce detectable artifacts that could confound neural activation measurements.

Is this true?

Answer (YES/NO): YES